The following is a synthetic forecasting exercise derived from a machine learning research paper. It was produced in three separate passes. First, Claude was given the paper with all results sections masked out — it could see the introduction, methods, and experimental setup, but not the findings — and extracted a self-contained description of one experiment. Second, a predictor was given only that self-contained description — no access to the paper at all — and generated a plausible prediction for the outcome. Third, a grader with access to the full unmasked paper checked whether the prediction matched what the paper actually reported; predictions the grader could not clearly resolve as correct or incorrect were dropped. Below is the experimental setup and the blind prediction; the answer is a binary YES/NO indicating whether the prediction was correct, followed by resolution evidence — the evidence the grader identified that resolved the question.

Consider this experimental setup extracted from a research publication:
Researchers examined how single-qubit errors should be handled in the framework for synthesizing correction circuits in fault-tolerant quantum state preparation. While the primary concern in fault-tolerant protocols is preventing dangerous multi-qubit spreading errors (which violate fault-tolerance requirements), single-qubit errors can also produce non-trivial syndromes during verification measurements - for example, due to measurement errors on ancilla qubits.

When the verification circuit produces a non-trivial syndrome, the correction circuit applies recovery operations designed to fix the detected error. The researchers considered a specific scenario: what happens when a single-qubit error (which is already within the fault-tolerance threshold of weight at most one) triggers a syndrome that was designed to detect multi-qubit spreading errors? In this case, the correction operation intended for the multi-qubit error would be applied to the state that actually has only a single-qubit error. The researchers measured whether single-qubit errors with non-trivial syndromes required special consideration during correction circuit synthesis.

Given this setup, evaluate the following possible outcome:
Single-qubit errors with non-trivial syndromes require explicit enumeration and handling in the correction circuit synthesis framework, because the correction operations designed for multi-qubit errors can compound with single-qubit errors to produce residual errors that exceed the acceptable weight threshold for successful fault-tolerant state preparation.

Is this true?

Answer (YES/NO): YES